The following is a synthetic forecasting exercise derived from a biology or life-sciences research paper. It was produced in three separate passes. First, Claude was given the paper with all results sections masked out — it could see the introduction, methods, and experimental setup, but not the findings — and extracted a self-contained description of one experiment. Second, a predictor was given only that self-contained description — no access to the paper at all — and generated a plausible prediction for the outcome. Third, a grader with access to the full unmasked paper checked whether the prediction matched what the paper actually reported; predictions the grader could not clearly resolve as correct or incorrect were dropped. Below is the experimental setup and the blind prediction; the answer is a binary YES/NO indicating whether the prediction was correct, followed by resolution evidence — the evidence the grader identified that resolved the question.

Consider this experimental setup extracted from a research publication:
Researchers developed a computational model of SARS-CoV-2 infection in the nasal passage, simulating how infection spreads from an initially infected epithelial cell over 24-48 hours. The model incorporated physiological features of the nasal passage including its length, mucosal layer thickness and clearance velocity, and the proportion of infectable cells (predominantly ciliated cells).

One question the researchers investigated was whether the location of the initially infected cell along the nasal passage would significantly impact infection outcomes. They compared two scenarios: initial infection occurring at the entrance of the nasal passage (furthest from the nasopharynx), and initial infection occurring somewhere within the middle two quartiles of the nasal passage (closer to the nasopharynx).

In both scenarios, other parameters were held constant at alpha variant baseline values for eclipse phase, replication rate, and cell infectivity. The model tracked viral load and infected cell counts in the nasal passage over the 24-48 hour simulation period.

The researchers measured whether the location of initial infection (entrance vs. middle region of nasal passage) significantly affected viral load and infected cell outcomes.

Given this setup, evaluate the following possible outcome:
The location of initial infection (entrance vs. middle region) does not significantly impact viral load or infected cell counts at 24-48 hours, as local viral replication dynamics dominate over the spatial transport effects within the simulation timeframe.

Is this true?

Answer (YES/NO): YES